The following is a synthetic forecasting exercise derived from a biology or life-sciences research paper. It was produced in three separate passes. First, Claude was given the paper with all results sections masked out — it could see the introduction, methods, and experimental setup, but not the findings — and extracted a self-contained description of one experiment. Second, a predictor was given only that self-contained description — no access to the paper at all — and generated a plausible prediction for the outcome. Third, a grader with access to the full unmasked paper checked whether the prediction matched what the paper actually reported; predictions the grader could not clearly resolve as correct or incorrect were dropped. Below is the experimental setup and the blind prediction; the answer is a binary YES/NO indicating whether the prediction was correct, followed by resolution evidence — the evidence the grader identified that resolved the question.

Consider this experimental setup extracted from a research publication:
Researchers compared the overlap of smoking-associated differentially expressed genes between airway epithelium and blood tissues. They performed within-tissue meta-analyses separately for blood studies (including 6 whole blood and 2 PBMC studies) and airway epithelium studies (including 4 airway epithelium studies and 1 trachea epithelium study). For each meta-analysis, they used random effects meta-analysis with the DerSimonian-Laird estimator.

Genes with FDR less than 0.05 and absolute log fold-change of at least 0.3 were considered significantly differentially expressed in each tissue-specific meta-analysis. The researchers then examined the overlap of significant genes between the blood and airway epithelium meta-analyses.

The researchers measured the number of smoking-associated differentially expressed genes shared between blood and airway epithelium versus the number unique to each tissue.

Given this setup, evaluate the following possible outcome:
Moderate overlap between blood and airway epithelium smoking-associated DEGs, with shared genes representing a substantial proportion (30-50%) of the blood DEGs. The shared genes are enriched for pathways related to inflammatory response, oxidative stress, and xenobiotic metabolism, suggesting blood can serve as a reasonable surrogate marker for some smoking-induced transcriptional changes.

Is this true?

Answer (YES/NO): NO